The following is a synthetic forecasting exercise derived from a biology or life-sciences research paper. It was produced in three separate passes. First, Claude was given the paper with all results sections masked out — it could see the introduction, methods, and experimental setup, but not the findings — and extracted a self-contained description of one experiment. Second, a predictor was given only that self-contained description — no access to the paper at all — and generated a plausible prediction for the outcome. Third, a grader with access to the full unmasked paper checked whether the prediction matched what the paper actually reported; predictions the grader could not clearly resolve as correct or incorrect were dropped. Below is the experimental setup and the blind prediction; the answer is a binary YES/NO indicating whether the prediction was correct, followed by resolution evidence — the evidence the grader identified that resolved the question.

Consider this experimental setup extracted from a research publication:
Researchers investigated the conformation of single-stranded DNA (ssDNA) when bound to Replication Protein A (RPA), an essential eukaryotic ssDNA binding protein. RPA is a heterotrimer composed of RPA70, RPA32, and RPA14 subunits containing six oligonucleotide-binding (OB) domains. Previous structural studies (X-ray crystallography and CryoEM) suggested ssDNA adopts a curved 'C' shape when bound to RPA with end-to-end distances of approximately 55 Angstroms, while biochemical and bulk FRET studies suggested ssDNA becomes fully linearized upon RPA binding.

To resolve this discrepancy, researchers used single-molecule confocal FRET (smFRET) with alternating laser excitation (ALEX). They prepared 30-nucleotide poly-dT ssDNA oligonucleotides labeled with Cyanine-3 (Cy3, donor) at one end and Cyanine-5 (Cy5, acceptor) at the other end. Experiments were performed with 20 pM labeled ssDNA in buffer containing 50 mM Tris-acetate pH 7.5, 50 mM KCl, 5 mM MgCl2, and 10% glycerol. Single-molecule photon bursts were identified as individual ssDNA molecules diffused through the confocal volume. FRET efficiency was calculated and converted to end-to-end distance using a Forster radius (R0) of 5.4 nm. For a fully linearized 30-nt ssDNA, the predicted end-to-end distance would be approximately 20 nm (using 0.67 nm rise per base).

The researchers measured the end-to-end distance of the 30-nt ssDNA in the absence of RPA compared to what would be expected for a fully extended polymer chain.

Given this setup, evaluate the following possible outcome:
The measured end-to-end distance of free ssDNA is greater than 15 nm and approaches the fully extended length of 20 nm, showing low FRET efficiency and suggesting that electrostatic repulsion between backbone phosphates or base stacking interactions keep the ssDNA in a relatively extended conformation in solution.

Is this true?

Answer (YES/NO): NO